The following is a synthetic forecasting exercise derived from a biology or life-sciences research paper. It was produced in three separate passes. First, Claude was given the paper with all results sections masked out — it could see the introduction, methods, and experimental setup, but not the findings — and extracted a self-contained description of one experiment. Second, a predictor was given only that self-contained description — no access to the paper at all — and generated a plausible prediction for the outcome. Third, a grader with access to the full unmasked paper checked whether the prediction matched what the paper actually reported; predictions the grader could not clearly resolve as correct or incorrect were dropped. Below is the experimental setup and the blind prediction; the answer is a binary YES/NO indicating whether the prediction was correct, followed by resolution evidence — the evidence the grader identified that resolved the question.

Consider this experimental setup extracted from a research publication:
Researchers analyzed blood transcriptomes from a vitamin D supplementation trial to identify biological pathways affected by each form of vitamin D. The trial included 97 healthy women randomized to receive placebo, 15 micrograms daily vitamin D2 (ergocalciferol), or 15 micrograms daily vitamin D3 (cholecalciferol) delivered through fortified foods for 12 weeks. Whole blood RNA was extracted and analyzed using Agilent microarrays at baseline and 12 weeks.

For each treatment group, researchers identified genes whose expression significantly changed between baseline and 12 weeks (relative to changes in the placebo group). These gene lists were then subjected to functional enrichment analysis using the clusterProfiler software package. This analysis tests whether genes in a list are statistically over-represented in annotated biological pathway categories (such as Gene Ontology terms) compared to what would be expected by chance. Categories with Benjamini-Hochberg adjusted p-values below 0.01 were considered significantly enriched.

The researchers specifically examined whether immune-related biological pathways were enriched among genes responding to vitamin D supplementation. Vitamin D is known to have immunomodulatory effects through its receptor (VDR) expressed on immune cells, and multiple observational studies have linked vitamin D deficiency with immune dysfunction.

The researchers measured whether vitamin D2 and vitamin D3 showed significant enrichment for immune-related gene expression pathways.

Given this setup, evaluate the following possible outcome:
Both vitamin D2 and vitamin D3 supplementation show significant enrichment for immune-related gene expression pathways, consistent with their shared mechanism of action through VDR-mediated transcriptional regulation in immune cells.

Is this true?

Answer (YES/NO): YES